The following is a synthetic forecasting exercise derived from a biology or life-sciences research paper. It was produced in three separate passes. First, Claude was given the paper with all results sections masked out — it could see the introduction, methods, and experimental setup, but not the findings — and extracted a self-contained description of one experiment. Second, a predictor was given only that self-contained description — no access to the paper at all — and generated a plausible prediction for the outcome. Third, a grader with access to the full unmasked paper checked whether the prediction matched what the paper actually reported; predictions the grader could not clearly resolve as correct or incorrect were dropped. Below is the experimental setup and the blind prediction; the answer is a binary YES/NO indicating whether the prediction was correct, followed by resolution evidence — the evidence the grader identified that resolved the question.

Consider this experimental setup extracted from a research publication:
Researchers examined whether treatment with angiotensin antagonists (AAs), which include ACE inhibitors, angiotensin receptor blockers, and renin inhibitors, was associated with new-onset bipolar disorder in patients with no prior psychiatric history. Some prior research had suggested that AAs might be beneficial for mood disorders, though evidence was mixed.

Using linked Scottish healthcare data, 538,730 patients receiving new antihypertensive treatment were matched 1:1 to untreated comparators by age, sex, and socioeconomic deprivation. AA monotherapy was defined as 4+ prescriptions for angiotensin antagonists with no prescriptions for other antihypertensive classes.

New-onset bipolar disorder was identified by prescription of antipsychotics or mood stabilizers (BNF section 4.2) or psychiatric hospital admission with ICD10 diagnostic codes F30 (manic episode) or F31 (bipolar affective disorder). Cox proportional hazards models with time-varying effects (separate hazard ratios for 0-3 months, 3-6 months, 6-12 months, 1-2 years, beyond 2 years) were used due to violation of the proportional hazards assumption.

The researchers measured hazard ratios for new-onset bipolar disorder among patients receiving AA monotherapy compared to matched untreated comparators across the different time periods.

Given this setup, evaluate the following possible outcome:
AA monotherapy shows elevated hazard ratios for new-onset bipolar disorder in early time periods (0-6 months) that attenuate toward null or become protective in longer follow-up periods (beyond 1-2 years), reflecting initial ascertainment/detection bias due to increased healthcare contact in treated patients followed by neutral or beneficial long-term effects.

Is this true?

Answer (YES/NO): NO